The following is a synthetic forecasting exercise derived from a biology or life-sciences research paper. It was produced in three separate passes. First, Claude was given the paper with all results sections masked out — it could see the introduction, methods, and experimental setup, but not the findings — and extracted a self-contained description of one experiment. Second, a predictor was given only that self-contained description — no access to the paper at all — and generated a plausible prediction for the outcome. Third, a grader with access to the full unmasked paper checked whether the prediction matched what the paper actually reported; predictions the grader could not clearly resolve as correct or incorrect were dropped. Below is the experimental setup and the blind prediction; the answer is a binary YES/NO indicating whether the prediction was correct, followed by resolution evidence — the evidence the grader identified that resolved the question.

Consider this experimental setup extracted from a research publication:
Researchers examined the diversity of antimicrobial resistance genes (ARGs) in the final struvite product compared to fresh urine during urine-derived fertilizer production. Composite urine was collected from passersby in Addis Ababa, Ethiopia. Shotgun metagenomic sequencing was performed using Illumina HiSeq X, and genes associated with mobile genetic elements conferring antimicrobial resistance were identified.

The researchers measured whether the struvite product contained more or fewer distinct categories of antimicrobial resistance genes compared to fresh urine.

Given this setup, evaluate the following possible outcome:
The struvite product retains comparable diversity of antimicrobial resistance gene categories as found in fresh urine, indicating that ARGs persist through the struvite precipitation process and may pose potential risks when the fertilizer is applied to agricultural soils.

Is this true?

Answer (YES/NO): YES